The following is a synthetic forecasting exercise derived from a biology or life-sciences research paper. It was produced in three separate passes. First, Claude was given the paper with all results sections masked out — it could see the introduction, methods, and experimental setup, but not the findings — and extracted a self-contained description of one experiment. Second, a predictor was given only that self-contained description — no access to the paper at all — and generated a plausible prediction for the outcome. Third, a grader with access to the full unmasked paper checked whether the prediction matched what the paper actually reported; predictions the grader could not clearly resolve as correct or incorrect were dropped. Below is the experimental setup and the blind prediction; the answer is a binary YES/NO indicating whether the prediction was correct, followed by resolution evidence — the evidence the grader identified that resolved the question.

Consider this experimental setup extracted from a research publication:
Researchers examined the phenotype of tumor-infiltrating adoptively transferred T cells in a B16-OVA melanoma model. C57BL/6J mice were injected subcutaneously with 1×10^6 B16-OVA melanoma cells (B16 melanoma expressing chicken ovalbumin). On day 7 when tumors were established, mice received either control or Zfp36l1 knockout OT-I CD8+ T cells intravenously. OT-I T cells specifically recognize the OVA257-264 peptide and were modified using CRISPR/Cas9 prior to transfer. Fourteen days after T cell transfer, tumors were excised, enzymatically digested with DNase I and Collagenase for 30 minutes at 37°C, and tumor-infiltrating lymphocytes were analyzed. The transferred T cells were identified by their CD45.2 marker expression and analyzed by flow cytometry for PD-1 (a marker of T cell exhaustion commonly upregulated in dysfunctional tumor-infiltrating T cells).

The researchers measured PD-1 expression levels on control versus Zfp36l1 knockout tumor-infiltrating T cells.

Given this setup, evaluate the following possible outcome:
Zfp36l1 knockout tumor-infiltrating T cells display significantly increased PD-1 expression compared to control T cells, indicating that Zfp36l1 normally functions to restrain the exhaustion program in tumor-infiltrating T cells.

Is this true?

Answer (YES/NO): NO